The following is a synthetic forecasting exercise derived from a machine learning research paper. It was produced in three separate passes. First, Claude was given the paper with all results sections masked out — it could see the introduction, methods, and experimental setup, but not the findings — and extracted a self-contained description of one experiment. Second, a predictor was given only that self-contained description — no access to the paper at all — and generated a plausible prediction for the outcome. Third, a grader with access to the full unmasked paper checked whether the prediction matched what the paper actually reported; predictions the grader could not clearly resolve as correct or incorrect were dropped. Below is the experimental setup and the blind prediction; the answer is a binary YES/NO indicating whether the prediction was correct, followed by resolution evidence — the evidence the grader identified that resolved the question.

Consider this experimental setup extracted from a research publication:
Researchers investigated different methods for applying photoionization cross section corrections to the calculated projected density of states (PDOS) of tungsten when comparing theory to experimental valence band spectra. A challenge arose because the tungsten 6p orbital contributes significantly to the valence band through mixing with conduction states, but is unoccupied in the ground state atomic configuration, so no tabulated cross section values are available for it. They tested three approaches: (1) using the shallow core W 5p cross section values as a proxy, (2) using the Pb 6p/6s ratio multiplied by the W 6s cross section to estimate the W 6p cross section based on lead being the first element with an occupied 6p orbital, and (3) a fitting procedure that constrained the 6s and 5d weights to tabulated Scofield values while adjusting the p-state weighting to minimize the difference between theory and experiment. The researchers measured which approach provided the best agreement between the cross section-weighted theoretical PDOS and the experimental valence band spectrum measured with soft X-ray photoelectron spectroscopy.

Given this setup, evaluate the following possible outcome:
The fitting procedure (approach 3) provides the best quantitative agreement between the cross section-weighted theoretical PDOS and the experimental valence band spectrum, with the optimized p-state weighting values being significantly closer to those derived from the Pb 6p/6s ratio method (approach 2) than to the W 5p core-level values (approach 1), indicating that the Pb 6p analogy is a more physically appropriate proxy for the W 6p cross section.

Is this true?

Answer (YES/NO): NO